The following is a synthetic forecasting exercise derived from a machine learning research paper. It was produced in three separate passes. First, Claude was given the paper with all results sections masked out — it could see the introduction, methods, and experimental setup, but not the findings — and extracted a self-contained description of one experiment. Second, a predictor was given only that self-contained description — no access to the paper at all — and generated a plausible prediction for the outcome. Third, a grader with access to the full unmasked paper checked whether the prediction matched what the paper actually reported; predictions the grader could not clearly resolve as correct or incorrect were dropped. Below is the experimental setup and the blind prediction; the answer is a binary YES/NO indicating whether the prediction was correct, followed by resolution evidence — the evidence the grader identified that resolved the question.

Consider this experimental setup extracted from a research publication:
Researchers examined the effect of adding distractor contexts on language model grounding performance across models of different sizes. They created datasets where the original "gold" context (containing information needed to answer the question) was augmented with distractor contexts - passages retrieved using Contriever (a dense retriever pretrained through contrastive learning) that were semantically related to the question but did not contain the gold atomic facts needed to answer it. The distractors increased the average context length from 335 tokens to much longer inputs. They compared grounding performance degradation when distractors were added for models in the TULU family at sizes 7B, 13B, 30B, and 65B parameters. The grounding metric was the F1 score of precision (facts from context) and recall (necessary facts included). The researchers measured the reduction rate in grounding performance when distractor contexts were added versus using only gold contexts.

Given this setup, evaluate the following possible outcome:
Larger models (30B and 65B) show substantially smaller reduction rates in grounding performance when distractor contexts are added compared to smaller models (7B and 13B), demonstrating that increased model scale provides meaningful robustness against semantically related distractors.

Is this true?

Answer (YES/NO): NO